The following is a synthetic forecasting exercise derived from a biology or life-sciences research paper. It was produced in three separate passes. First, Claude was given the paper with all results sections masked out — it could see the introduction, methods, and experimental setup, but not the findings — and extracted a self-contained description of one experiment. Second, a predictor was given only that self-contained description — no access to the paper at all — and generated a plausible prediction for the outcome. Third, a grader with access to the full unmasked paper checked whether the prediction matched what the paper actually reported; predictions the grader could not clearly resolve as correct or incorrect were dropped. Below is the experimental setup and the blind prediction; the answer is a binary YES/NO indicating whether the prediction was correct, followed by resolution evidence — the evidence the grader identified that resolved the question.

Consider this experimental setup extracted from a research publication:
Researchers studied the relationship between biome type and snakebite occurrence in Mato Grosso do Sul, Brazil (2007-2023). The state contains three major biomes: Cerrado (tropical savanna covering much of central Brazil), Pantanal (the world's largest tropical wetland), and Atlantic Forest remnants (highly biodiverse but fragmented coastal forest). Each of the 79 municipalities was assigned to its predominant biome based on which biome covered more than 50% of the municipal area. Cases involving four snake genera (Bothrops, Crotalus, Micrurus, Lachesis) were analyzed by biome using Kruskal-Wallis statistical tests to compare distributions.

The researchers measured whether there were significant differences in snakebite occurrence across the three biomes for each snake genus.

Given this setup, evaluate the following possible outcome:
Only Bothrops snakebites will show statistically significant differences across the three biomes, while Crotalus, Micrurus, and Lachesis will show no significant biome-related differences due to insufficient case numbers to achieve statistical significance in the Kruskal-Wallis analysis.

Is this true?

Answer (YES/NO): NO